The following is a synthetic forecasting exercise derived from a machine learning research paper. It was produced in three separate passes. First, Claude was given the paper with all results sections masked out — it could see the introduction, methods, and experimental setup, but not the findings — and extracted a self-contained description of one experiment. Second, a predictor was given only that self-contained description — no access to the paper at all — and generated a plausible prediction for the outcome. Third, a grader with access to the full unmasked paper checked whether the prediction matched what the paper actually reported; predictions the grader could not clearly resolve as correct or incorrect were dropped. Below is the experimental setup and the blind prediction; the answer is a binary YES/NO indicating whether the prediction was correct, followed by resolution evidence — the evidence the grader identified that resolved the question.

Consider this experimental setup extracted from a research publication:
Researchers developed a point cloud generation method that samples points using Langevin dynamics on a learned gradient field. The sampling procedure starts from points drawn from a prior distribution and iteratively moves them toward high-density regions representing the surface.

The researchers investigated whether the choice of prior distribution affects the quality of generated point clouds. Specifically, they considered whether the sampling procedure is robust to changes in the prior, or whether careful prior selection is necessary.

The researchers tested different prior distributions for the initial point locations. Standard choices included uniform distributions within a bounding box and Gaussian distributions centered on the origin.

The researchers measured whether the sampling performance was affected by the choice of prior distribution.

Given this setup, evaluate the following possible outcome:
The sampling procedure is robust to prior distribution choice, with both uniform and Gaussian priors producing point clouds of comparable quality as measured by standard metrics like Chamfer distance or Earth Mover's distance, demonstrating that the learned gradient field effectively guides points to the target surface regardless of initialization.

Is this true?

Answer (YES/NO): YES